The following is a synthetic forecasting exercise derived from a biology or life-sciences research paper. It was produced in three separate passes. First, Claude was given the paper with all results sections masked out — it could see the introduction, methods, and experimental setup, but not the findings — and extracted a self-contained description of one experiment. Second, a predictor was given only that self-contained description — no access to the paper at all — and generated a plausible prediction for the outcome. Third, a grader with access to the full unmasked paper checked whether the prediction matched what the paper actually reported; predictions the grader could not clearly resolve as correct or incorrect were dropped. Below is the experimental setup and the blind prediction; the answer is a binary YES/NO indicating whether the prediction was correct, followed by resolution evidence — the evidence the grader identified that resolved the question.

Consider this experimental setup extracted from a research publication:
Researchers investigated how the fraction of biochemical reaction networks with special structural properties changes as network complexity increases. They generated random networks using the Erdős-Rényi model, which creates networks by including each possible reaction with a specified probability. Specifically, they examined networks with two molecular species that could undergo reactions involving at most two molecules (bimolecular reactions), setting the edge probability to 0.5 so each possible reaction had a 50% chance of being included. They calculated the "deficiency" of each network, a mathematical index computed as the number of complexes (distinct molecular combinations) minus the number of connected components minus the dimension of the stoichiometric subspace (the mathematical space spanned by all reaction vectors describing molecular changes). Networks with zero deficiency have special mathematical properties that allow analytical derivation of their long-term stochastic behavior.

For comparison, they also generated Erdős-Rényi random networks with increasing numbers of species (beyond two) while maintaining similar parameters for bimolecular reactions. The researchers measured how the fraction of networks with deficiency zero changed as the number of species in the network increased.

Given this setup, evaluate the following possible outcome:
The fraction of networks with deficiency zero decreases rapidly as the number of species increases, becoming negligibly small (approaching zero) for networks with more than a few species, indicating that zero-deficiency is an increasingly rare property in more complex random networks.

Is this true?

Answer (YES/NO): YES